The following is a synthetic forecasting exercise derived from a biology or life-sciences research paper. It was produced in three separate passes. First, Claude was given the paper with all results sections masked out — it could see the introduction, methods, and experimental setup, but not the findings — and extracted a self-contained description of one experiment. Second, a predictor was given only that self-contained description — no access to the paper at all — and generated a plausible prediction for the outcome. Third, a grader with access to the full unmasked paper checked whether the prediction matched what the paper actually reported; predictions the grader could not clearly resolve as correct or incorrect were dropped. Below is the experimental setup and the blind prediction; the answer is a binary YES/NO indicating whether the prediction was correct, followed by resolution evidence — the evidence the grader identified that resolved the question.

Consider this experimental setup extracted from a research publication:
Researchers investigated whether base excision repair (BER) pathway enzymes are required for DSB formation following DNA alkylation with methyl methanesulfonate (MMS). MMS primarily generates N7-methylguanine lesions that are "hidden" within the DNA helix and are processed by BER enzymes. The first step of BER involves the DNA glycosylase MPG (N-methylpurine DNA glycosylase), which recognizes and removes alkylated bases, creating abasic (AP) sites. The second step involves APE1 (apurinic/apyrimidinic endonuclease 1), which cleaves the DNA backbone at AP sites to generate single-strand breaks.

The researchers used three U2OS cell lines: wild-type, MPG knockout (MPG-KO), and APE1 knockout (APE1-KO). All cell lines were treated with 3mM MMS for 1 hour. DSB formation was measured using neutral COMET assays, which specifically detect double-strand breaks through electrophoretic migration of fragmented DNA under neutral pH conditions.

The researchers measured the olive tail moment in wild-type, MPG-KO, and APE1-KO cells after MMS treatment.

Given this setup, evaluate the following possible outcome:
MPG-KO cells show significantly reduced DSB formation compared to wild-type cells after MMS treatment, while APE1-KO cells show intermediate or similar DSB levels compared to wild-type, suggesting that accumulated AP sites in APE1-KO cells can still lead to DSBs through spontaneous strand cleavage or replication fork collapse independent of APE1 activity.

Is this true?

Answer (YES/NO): NO